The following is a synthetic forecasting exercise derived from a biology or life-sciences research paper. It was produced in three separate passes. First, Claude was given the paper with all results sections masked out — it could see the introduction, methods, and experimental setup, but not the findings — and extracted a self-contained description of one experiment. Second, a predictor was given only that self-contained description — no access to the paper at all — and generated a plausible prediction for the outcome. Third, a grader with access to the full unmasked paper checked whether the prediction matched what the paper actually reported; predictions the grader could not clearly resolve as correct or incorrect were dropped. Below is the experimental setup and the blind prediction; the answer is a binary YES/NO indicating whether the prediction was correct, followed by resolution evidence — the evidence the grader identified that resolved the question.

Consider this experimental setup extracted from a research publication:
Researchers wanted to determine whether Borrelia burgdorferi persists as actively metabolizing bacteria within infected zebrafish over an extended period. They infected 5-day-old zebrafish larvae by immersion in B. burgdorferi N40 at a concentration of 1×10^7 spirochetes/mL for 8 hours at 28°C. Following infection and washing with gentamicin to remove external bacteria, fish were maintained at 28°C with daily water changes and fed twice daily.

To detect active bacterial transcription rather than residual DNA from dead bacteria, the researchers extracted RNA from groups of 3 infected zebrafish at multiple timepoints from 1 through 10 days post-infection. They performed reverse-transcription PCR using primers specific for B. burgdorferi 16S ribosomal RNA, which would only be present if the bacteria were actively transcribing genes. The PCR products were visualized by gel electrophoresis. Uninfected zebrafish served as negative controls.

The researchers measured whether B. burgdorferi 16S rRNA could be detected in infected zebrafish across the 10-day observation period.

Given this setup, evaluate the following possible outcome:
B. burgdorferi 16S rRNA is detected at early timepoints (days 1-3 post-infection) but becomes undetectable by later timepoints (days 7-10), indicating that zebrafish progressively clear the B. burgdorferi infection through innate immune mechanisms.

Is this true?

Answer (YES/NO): NO